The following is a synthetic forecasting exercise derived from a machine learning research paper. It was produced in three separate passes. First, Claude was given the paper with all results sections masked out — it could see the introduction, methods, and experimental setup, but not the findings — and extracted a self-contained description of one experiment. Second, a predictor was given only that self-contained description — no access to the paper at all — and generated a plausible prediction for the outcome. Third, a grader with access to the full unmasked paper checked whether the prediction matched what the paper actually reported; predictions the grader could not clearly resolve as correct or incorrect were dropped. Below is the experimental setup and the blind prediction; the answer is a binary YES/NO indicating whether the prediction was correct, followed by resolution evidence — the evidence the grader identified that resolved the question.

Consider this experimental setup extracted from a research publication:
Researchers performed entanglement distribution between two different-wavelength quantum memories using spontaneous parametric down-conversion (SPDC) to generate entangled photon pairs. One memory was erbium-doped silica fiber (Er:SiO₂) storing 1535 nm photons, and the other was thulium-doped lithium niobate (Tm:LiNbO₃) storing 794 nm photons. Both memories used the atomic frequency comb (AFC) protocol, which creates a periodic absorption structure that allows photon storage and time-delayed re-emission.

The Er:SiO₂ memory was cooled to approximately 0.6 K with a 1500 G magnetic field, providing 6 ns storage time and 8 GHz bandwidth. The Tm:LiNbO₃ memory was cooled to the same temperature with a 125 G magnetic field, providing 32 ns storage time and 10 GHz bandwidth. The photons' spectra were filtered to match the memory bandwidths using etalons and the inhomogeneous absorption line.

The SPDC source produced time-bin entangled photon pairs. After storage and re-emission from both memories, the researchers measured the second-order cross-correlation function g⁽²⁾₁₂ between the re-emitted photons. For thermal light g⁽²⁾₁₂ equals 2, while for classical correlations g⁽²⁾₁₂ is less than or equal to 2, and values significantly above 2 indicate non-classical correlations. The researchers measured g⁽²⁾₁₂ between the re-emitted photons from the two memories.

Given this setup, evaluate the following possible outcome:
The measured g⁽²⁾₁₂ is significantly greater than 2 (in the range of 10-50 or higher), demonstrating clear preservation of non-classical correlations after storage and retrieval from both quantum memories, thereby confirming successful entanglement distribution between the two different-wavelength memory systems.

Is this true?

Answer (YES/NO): YES